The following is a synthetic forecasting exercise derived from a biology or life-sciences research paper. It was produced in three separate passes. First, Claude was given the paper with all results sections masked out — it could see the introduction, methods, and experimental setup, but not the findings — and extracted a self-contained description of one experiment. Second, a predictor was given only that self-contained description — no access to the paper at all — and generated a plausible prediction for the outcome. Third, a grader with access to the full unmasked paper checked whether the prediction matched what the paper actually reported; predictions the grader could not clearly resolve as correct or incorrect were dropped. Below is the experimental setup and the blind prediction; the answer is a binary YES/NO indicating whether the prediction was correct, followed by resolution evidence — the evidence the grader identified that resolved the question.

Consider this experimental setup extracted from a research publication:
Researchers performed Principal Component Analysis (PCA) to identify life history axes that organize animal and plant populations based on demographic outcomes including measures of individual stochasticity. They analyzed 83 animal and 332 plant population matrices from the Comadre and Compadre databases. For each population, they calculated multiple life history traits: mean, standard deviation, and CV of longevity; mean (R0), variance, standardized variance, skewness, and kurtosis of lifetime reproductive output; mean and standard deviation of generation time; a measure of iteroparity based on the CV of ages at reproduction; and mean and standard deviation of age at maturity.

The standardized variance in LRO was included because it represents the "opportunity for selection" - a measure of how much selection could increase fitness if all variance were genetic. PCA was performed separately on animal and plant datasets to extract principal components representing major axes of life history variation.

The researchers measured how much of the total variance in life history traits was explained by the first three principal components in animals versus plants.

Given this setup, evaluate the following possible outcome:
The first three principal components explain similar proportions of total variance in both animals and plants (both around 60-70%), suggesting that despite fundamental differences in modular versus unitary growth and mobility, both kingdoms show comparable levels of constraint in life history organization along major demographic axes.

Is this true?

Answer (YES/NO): NO